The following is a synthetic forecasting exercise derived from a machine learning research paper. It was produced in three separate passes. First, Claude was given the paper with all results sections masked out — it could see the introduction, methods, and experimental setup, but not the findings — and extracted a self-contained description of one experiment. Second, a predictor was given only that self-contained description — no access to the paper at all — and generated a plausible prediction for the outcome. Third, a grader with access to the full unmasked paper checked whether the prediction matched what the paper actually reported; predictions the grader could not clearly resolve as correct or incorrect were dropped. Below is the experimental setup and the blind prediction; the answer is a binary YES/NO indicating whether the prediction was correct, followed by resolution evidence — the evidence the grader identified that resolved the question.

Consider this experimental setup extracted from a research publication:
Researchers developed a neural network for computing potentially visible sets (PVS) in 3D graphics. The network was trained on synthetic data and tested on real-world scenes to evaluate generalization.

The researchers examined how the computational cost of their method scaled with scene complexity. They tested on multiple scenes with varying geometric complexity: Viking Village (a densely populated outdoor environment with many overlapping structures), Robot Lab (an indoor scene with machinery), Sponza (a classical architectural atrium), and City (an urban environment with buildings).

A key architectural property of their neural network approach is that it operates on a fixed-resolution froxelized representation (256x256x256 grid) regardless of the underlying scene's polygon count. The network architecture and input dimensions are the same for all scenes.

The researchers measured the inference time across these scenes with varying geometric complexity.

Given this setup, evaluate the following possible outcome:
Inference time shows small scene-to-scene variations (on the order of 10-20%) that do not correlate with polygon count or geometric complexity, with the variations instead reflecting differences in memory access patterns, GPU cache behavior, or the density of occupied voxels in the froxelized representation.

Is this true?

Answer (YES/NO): NO